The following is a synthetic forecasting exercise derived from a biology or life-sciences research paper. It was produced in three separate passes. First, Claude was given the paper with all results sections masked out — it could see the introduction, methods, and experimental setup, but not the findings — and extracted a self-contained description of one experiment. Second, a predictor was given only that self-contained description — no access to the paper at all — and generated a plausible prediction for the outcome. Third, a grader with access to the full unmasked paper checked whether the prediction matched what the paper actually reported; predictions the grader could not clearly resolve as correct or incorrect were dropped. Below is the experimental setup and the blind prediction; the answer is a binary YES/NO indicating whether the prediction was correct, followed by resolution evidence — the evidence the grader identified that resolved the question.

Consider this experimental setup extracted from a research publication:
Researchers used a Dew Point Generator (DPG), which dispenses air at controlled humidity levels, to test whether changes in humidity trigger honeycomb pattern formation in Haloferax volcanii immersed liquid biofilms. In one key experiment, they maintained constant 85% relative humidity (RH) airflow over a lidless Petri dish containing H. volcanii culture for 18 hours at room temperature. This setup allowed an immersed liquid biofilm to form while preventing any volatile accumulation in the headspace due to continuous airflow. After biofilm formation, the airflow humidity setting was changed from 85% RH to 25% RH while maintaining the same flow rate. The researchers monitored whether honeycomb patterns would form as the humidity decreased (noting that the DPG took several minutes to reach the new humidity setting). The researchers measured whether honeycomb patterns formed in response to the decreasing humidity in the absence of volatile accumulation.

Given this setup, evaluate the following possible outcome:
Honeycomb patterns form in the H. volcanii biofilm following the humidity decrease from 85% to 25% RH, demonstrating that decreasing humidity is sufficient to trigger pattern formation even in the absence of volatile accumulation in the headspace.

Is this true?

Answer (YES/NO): YES